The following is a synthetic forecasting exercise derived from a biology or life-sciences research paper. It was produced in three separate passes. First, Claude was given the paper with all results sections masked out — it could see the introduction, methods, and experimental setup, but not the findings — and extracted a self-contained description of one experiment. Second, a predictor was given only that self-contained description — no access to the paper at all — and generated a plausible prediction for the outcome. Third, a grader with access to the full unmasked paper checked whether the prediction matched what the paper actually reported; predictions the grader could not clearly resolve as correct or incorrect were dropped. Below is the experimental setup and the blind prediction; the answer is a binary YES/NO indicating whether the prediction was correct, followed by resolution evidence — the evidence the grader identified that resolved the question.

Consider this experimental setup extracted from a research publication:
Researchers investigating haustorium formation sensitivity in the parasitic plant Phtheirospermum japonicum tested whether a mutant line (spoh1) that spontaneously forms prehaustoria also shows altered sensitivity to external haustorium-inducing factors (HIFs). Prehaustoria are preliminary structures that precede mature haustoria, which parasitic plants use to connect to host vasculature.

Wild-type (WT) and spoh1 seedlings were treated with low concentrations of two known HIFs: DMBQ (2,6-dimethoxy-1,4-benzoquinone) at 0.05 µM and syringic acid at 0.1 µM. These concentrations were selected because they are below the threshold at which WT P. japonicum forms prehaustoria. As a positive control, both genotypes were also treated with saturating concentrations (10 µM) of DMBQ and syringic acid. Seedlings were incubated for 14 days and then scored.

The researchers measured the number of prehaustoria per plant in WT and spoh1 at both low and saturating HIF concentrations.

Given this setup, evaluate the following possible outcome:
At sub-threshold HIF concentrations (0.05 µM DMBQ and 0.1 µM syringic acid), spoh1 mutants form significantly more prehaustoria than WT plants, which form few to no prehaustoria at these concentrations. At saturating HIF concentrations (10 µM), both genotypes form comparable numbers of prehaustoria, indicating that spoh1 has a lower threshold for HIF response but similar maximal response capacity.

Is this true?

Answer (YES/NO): YES